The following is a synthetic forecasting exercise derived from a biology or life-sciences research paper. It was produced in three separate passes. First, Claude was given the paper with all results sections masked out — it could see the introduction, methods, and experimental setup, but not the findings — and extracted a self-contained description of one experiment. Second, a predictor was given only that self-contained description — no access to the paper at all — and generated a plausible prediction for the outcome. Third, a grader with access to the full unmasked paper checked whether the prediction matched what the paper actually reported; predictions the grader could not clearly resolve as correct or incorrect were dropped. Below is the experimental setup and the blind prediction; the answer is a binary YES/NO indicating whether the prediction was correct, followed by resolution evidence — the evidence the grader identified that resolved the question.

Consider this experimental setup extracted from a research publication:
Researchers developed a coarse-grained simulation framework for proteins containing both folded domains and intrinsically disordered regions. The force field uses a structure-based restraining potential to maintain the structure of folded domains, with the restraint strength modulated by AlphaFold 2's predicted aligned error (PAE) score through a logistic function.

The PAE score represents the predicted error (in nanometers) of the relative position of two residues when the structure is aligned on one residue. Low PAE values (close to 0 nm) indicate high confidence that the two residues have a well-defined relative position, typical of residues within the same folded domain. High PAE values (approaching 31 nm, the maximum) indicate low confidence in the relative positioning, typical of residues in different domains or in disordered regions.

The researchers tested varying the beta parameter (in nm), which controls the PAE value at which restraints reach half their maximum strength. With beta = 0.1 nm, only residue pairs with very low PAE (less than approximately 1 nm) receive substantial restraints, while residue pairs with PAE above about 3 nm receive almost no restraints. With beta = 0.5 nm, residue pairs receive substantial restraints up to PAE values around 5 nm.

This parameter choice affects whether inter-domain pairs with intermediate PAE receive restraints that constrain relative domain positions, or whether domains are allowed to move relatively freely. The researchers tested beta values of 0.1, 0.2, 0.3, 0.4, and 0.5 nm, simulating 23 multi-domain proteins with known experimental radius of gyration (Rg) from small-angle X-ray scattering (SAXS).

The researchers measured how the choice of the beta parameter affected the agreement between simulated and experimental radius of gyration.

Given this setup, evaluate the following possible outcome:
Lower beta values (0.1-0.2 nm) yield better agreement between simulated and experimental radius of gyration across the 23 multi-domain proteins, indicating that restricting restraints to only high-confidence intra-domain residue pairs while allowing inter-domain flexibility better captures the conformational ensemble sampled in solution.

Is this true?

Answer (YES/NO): NO